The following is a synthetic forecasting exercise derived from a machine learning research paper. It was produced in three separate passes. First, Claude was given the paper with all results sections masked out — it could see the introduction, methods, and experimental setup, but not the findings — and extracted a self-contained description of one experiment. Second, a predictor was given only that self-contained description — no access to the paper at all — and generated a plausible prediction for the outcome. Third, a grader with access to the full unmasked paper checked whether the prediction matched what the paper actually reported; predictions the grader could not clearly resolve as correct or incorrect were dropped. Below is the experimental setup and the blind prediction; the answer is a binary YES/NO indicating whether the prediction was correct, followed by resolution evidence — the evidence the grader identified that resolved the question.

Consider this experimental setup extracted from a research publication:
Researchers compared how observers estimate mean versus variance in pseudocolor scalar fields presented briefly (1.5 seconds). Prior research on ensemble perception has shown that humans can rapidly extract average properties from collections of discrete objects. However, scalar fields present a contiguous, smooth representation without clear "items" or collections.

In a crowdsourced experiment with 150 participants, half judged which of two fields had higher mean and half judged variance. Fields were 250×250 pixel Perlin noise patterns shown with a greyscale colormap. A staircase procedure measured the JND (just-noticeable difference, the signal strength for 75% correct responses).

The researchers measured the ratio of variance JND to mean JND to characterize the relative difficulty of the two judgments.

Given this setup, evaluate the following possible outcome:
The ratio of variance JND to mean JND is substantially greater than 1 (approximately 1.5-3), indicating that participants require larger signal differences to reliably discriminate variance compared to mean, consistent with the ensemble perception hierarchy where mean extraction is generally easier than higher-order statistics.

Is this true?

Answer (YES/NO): NO